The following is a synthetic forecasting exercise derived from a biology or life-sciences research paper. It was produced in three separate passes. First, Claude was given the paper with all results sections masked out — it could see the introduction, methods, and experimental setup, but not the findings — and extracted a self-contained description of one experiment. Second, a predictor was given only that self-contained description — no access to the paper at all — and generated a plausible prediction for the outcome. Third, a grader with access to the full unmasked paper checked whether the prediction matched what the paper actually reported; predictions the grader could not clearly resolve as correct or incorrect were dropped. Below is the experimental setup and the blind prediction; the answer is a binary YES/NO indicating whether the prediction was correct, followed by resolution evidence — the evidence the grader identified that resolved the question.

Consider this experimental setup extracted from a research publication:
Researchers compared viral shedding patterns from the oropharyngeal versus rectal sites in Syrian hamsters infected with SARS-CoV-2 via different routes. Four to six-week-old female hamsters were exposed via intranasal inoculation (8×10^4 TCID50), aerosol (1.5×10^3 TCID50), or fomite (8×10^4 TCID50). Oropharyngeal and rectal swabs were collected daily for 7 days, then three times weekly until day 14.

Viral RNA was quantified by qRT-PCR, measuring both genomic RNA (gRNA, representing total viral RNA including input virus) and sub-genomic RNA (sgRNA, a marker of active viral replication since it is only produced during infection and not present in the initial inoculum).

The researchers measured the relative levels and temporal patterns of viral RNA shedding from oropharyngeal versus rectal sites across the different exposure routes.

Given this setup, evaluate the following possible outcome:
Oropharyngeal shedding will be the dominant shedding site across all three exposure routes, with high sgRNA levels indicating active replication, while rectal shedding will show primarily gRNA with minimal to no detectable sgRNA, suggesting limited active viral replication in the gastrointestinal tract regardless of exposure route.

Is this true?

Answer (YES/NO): NO